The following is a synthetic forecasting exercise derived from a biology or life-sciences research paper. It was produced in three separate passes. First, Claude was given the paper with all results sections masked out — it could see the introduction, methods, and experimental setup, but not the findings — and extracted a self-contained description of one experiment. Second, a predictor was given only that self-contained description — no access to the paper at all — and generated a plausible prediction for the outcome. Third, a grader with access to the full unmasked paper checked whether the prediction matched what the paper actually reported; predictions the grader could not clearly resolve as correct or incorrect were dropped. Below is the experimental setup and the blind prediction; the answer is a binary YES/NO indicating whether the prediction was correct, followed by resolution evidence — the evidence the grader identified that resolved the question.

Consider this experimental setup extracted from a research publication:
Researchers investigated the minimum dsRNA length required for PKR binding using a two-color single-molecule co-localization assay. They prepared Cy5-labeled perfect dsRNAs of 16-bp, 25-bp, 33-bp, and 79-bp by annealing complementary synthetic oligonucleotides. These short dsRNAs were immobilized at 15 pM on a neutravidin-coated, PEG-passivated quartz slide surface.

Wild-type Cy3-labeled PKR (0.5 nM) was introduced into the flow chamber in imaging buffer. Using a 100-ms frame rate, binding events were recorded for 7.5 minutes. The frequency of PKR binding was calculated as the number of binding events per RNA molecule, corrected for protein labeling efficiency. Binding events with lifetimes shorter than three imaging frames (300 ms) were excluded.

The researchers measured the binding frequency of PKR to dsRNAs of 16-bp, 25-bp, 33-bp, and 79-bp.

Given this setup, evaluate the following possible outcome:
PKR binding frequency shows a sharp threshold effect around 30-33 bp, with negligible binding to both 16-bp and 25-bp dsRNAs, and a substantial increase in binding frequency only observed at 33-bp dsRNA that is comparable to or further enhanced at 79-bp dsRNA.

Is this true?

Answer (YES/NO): NO